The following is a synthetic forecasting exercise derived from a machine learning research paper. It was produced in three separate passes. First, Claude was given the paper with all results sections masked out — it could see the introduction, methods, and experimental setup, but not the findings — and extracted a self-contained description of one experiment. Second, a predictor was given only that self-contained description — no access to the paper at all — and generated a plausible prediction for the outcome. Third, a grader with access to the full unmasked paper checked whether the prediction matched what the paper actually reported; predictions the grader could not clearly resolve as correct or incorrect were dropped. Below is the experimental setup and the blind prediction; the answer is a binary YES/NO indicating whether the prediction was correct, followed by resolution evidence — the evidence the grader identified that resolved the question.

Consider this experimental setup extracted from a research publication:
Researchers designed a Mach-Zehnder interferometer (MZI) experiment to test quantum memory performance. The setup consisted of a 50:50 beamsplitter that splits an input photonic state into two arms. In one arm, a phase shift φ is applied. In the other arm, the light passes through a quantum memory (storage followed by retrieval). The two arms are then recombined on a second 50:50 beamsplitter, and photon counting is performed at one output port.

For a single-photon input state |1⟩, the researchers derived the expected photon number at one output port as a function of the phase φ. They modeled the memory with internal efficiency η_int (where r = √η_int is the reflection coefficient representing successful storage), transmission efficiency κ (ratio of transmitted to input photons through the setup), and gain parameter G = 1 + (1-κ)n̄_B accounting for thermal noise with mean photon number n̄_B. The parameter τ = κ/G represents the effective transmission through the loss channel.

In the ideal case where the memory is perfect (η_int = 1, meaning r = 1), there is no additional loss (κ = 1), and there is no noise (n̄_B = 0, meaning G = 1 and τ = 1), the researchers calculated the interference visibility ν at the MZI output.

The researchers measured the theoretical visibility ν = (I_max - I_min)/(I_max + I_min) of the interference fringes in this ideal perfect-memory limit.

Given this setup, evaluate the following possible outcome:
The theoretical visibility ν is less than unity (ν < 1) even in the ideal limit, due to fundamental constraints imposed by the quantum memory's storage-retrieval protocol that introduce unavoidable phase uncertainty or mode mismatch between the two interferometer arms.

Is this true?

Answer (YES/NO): NO